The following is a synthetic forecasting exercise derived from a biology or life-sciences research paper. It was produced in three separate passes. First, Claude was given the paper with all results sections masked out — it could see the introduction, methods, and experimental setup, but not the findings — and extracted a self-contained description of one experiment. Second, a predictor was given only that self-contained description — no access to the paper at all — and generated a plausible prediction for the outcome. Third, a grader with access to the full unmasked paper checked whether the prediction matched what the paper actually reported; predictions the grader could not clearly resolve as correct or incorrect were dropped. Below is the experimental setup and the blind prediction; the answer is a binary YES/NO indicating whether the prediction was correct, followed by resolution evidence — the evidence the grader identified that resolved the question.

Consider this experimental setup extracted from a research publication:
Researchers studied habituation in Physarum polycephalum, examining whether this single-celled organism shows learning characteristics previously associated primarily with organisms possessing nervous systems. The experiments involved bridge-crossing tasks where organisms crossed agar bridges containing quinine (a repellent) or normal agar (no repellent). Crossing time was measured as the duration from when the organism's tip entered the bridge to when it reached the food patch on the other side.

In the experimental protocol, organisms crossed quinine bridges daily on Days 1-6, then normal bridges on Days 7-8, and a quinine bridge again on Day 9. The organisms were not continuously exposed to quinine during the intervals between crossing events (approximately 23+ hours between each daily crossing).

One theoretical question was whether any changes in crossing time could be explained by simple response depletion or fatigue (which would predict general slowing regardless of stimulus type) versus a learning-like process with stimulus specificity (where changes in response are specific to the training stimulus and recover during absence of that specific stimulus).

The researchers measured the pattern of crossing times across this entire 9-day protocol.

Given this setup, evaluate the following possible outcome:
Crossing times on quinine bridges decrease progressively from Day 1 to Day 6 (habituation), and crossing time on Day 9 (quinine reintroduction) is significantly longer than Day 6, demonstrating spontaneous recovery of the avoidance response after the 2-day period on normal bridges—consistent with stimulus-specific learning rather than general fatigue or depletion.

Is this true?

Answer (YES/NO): YES